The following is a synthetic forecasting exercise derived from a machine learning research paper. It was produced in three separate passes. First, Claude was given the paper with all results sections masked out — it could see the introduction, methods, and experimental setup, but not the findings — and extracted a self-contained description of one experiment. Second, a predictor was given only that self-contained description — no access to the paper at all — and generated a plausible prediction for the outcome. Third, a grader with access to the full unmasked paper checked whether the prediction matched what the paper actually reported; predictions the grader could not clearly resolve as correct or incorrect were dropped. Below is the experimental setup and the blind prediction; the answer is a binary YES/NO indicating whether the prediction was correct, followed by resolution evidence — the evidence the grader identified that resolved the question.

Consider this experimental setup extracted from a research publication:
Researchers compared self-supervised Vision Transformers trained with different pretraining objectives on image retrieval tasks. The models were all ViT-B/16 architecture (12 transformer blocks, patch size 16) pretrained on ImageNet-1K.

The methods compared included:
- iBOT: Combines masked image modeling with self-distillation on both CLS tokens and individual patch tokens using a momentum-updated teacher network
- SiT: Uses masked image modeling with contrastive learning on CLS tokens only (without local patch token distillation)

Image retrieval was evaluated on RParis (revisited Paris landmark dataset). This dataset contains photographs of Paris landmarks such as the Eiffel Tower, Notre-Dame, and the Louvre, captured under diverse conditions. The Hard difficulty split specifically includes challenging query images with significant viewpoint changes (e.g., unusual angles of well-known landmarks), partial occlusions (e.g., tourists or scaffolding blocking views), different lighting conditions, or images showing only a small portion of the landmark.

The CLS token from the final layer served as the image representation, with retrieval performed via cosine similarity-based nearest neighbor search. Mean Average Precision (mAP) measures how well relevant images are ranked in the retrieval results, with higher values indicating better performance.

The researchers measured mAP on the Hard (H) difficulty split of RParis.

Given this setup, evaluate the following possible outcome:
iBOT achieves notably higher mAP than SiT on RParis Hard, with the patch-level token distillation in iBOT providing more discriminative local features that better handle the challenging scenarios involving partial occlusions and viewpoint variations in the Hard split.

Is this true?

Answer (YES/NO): YES